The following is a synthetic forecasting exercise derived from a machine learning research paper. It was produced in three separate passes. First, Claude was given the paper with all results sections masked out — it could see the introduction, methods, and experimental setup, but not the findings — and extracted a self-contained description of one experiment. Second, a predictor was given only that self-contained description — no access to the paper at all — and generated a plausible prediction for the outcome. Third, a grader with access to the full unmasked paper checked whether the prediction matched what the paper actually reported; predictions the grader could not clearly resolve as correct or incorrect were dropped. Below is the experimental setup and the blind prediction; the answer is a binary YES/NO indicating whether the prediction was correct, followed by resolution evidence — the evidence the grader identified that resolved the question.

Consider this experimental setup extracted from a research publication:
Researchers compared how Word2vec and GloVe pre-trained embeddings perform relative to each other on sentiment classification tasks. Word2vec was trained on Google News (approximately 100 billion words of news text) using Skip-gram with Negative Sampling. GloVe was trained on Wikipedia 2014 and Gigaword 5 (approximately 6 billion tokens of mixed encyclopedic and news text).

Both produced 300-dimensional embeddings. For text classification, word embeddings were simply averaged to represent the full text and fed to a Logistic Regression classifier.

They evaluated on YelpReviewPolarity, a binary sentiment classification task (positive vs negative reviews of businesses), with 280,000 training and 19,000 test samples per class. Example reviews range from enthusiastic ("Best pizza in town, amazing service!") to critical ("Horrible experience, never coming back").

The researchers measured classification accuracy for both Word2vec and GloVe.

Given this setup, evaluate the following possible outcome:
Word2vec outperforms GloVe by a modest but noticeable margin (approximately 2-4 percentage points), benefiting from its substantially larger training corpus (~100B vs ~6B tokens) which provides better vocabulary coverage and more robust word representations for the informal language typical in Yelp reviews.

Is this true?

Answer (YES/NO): NO